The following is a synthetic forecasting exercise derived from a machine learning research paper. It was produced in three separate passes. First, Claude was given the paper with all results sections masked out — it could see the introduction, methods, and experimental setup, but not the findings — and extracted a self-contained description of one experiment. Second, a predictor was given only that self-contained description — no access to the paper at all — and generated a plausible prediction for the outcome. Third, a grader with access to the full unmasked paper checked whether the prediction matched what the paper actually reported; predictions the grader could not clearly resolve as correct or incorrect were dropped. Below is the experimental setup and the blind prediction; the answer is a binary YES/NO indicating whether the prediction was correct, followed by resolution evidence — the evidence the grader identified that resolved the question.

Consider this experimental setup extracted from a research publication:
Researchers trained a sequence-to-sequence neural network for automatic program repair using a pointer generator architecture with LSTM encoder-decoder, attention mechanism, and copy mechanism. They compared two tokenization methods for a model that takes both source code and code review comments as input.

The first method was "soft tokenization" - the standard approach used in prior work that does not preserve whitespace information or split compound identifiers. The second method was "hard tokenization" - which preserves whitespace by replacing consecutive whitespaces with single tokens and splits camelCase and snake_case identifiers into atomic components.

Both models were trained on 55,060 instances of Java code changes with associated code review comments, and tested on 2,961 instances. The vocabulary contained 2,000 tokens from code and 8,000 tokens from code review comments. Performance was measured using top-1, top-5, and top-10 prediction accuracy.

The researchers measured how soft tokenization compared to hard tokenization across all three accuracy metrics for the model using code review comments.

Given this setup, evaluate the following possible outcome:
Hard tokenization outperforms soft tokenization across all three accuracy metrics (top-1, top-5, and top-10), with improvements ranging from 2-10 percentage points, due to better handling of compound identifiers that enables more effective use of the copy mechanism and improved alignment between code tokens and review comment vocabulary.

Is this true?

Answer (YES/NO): NO